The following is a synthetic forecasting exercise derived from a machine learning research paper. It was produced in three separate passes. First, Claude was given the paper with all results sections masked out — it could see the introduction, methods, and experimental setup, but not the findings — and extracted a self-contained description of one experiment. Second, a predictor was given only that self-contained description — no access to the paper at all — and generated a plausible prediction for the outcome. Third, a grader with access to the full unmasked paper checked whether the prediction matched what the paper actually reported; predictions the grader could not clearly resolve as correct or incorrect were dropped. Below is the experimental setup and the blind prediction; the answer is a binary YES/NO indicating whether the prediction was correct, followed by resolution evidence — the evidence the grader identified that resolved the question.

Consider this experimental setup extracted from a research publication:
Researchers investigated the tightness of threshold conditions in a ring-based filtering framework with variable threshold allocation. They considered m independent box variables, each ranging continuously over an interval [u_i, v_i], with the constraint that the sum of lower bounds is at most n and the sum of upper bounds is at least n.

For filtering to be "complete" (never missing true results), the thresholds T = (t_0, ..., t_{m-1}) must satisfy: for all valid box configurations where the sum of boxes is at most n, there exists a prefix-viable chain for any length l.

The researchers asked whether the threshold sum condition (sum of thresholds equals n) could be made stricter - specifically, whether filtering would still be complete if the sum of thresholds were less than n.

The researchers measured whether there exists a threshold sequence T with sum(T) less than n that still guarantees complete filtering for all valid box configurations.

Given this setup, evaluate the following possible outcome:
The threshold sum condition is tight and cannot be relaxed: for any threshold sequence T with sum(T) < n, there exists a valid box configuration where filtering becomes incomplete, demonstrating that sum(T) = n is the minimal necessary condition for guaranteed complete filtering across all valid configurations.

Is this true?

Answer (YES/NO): YES